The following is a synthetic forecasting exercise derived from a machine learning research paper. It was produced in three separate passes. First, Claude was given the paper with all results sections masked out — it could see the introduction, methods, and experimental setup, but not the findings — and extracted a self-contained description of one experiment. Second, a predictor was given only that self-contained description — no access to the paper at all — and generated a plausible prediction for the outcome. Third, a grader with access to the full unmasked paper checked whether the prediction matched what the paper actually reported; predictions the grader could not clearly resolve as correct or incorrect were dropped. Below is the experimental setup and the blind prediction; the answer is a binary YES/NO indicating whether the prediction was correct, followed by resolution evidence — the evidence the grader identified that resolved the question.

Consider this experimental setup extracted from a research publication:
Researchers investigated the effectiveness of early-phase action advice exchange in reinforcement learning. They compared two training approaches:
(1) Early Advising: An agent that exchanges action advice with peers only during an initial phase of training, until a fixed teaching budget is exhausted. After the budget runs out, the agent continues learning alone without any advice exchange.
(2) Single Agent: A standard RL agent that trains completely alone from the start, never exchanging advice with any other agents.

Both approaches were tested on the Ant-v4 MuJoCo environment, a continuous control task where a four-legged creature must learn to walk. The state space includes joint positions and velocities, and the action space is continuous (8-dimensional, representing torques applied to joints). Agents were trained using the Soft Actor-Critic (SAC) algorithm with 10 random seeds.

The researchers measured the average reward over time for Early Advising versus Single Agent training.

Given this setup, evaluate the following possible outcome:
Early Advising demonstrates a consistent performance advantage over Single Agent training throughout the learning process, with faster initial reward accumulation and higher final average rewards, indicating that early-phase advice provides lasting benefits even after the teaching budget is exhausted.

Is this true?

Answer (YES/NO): NO